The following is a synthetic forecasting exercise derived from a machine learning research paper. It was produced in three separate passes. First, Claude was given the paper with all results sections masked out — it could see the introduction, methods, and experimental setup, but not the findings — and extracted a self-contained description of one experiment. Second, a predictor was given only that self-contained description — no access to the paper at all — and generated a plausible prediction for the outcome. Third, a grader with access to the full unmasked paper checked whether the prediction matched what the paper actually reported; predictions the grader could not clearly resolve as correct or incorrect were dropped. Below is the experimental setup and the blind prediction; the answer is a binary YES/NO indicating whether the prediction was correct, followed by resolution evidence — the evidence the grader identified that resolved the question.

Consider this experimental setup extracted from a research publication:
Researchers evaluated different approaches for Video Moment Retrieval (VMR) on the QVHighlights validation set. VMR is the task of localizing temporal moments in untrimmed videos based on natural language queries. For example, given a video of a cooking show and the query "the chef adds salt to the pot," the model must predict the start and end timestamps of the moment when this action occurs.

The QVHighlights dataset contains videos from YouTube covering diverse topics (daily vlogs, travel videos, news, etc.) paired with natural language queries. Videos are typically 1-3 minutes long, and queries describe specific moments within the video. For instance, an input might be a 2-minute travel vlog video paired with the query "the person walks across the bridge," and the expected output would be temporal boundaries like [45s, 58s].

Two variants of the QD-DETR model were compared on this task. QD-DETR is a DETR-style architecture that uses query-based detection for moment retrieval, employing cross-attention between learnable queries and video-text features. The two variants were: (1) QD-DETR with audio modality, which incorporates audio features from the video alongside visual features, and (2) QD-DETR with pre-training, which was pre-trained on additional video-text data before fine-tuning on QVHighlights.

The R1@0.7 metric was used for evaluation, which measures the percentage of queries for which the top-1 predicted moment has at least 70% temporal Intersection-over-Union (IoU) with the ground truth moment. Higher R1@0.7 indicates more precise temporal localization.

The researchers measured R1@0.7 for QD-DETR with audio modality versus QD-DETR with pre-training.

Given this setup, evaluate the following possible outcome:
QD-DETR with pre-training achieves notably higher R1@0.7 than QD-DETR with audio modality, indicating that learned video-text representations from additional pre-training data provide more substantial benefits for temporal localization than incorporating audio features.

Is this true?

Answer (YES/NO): NO